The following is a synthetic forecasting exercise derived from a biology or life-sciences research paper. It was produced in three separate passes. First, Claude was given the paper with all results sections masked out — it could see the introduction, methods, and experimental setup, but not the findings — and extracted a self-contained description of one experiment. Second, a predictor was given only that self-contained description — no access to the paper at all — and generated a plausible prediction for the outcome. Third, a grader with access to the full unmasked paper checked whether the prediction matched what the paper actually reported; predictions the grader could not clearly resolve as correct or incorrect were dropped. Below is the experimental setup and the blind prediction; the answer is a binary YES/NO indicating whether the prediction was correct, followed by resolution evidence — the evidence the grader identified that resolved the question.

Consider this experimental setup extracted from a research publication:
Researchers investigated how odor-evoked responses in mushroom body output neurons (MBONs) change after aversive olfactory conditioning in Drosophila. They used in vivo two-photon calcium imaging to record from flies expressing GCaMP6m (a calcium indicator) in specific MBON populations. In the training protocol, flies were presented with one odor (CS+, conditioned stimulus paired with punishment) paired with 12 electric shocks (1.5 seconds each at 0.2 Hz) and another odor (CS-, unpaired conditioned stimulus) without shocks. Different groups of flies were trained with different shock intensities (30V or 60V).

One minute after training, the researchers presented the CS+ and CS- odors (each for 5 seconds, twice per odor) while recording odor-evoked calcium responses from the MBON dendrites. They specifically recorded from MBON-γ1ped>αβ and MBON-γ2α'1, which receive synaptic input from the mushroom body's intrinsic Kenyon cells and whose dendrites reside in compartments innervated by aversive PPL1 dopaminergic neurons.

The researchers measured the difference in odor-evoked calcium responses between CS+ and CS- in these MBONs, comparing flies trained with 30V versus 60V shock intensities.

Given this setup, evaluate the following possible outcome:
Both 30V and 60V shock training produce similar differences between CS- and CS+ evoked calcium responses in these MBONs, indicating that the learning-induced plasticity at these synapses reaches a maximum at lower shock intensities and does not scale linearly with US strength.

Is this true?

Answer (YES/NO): NO